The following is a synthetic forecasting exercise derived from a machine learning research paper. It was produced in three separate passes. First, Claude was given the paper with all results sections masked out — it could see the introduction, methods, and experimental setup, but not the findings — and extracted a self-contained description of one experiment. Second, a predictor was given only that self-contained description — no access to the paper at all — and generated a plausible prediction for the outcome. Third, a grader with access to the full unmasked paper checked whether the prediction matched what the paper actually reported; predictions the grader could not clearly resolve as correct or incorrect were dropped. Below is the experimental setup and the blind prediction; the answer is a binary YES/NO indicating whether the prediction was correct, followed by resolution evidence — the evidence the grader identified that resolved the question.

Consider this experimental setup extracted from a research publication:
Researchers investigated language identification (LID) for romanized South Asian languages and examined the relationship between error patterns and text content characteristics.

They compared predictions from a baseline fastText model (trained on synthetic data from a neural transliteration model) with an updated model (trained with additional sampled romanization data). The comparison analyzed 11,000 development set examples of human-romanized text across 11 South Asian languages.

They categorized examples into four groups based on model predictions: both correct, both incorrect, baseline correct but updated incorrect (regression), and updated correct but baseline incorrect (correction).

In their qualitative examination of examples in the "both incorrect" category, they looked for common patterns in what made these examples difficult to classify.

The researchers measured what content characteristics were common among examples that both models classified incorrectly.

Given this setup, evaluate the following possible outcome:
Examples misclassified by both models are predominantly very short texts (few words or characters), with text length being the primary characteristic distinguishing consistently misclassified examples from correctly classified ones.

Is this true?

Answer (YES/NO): NO